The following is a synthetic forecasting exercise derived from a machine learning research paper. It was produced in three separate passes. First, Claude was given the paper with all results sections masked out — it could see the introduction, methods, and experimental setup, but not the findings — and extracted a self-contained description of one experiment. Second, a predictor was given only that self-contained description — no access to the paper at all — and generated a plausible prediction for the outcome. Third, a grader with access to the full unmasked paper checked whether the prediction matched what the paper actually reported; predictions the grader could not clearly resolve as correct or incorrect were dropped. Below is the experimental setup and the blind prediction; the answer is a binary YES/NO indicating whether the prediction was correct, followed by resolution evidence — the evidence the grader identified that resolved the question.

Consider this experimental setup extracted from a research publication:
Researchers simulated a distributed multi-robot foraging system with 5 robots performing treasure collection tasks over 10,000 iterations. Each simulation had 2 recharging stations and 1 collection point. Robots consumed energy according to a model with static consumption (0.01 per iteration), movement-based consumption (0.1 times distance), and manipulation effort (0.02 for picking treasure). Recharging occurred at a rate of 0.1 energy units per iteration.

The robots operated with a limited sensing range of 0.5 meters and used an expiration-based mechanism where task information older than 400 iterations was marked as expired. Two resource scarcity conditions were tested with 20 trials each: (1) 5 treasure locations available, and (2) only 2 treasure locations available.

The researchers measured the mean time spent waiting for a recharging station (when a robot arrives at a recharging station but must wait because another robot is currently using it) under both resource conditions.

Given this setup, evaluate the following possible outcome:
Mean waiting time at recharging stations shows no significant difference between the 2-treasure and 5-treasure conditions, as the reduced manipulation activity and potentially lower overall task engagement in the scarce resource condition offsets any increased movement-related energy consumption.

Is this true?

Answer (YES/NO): NO